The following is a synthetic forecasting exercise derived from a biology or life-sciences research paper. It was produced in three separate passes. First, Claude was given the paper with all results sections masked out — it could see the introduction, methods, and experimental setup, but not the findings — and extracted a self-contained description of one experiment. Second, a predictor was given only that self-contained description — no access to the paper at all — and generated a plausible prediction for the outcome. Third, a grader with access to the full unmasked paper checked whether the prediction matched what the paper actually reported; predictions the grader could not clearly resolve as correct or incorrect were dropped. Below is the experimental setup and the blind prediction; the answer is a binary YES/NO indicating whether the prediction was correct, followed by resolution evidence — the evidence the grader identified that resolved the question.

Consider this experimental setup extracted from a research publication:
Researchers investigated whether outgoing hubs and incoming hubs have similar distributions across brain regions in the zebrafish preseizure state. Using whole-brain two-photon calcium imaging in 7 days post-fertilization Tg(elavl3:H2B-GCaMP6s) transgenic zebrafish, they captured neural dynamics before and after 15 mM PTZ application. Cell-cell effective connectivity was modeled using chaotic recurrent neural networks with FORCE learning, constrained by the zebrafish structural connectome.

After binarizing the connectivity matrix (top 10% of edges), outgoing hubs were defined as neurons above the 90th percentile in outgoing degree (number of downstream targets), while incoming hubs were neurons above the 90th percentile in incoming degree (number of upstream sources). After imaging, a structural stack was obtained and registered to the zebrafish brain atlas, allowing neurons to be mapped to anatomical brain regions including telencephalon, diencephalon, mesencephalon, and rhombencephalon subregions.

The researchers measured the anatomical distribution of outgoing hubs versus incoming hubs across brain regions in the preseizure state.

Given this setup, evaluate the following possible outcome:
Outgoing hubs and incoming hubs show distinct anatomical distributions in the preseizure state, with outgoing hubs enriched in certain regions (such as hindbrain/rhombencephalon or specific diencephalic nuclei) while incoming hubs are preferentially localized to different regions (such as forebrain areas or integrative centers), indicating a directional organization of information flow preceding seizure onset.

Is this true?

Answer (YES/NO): YES